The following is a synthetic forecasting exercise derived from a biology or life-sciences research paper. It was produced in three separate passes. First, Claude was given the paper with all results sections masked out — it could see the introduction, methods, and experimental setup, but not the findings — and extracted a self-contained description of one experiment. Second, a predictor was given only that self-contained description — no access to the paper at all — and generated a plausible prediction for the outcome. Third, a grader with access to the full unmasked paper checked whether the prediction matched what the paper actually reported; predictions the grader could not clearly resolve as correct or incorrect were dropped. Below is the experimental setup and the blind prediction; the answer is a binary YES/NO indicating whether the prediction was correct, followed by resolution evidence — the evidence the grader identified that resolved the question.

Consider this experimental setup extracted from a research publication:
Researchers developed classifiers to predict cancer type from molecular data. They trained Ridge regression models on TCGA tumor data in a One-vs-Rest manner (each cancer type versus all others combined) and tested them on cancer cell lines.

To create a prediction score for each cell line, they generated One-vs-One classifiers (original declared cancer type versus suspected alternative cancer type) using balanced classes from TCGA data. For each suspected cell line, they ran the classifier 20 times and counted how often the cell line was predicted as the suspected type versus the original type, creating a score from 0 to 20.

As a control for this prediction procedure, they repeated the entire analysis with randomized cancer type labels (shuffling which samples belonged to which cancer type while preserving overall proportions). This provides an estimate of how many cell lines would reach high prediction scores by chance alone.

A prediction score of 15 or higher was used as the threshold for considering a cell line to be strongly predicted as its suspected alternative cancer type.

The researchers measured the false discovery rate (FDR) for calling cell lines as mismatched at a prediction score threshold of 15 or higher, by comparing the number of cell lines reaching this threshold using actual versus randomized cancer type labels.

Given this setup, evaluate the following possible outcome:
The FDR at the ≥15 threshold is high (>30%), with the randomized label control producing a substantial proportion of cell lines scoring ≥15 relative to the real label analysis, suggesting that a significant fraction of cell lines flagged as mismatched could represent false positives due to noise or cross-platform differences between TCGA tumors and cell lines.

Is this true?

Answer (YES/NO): NO